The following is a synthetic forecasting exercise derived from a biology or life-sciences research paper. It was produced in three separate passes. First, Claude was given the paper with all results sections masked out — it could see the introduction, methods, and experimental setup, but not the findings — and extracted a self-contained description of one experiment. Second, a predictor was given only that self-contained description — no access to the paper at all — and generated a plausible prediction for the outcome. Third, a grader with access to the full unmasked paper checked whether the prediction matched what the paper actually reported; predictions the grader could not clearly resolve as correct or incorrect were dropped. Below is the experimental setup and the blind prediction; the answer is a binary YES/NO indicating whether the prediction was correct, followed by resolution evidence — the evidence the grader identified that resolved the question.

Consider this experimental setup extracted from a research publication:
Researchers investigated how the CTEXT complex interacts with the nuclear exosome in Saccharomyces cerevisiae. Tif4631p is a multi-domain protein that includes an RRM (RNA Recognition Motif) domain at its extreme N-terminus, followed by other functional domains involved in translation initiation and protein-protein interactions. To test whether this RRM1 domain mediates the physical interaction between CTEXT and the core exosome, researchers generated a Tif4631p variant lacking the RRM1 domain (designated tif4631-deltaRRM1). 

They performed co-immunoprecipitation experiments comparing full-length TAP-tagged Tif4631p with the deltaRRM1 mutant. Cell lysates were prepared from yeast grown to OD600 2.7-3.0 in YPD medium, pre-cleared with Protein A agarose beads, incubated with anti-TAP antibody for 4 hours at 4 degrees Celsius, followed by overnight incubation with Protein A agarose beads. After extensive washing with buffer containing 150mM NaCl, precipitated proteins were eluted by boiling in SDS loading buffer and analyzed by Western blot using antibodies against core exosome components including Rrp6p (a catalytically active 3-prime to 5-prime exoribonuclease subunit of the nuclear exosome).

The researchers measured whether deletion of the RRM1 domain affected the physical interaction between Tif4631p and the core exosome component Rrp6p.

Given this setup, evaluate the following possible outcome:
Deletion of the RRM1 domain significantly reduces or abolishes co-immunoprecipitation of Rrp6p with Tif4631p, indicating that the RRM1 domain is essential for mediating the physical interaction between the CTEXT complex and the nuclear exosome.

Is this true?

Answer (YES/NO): YES